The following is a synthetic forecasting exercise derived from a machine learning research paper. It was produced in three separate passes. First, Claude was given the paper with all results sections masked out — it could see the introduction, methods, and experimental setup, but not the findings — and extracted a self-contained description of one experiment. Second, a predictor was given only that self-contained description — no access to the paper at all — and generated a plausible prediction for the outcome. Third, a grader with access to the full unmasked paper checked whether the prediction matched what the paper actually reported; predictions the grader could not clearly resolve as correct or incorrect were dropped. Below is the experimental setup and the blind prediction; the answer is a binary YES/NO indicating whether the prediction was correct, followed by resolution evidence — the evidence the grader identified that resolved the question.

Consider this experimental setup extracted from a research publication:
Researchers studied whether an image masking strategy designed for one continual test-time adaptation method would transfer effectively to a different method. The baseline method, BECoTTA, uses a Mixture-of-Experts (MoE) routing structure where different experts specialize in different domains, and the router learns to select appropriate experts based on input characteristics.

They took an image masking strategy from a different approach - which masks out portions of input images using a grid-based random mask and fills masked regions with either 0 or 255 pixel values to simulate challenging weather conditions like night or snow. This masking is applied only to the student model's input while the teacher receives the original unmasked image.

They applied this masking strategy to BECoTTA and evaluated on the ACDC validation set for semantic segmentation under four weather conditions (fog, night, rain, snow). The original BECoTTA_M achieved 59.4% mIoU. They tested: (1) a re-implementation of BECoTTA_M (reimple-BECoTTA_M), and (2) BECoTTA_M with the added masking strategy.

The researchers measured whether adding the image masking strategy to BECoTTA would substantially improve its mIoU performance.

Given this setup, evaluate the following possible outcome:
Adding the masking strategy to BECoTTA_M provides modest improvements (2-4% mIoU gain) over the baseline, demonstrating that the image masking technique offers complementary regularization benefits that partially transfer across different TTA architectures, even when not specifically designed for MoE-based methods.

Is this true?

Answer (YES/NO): NO